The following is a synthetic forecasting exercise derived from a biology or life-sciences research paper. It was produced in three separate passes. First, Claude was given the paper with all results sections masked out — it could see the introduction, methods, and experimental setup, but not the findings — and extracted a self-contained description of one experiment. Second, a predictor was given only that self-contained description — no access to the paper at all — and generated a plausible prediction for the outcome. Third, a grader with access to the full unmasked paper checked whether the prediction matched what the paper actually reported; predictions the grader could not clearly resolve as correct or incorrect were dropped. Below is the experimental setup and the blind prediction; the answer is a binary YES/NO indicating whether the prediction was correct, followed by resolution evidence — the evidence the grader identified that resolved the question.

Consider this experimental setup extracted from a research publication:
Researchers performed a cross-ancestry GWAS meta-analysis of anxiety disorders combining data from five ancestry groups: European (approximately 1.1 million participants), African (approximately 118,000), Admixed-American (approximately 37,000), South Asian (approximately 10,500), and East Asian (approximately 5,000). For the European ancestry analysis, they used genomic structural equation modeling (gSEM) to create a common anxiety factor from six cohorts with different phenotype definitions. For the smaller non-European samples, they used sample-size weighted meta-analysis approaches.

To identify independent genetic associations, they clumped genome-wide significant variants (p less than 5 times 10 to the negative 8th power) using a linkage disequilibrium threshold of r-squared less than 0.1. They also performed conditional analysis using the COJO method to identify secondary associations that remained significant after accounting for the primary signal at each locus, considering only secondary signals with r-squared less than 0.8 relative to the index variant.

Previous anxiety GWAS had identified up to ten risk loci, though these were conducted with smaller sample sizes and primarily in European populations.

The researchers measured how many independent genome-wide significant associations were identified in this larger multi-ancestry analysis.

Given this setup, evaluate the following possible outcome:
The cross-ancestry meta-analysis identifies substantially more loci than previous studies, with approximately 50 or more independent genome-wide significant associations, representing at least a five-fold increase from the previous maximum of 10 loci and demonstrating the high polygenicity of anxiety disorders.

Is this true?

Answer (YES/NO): YES